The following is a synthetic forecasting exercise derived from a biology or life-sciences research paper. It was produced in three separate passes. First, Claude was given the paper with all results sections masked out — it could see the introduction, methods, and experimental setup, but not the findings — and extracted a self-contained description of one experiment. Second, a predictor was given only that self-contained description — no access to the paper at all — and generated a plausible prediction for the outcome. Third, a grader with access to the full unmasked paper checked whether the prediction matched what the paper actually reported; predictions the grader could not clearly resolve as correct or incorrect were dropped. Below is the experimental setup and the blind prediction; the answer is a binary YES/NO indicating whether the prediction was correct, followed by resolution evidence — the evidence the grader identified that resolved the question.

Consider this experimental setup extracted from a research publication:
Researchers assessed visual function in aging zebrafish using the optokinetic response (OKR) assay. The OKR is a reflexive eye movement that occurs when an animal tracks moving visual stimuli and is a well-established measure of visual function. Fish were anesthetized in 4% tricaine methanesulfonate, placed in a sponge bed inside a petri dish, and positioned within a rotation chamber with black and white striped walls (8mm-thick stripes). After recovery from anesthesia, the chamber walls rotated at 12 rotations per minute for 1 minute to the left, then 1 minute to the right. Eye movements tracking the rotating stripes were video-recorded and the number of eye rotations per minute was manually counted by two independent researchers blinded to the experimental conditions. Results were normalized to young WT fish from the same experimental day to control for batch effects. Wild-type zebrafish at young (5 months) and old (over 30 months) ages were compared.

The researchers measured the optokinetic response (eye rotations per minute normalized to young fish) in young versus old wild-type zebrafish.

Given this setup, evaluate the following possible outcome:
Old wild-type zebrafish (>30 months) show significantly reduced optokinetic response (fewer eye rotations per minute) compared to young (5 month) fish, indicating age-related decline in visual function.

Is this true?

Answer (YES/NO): YES